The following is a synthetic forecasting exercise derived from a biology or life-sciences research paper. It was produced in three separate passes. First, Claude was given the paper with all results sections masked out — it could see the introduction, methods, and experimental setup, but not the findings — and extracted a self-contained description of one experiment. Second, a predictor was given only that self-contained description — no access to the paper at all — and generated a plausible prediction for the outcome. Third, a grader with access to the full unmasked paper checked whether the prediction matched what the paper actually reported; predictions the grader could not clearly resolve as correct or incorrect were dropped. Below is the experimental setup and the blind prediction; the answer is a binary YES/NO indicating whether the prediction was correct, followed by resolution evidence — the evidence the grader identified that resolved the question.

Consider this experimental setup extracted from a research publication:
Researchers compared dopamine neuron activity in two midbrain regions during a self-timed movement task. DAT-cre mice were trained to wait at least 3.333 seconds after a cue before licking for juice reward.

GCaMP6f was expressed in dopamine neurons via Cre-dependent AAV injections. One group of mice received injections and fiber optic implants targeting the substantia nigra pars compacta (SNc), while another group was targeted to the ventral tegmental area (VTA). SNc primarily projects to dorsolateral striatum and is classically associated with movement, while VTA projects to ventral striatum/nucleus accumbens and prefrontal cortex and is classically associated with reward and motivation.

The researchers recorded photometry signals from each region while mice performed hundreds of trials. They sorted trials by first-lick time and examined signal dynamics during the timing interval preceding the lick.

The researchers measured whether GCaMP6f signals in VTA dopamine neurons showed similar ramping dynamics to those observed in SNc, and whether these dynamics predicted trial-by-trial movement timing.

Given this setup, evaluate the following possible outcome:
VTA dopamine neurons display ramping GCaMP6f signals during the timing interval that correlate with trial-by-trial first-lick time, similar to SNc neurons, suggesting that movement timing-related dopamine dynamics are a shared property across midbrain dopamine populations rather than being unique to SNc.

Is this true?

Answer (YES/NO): YES